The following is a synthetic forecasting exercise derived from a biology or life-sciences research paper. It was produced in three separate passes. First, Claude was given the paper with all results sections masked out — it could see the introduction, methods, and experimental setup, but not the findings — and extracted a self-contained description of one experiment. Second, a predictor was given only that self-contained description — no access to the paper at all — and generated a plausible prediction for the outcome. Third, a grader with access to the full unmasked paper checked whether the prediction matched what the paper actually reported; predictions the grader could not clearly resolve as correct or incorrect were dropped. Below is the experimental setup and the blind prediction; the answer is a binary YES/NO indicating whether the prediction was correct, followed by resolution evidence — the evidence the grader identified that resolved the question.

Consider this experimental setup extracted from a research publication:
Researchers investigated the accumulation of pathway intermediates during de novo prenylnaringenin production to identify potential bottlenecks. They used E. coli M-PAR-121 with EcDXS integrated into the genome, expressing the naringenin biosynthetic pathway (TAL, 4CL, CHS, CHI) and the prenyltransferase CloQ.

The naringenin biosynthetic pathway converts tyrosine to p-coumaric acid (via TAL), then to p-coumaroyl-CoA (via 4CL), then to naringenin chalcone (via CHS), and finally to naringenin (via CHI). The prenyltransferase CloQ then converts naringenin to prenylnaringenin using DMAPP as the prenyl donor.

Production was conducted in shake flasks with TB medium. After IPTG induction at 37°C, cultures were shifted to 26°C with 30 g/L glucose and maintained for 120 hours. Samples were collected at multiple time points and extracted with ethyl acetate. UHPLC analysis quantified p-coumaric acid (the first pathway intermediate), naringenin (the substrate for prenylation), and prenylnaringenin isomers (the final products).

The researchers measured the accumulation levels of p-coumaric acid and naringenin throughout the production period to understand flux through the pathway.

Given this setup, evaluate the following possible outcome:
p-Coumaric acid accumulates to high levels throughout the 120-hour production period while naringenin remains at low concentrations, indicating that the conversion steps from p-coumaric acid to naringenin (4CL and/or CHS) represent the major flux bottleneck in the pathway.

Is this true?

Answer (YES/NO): NO